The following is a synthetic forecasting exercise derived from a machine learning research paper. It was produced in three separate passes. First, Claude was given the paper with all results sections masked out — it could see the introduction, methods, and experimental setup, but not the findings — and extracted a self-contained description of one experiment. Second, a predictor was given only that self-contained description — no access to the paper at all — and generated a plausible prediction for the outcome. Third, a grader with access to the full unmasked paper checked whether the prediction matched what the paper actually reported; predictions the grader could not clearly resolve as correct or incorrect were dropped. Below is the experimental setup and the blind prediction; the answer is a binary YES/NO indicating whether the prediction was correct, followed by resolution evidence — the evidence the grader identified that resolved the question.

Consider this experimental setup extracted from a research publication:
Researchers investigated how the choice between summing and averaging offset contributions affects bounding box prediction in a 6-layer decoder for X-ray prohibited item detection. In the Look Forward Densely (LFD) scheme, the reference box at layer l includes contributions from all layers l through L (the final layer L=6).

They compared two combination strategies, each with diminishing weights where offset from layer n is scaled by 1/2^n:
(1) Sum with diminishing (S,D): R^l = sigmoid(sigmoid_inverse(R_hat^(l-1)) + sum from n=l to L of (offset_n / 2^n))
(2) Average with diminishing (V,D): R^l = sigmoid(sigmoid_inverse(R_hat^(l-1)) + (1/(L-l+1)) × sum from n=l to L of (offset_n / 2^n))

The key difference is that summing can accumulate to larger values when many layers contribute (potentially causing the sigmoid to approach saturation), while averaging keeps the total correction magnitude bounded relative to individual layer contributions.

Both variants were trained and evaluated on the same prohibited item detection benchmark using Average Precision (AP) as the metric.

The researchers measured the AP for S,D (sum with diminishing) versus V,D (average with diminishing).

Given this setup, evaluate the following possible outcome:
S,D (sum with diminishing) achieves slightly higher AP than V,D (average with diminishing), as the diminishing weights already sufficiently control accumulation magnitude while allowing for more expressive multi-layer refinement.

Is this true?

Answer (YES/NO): NO